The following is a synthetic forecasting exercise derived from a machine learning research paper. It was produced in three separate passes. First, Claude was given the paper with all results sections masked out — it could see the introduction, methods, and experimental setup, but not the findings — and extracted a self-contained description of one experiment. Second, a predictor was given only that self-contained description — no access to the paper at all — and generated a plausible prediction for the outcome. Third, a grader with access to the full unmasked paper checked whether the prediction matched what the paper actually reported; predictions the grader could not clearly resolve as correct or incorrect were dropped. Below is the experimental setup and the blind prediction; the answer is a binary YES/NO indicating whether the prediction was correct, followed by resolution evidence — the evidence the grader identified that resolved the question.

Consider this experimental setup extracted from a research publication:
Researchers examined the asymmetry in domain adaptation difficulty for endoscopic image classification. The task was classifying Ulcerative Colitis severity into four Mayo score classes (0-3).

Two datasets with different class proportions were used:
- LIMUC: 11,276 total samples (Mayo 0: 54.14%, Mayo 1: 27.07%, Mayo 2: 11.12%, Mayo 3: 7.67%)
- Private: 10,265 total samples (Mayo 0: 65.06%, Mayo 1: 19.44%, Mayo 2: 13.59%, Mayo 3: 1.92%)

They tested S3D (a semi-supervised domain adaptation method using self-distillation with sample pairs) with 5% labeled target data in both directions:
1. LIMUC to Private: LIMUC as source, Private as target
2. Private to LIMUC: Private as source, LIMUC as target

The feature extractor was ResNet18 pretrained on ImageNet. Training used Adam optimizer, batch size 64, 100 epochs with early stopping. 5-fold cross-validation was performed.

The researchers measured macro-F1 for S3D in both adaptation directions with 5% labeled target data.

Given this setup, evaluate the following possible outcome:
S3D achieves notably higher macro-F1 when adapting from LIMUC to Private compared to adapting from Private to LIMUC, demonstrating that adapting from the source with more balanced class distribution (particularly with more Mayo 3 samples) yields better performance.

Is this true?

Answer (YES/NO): NO